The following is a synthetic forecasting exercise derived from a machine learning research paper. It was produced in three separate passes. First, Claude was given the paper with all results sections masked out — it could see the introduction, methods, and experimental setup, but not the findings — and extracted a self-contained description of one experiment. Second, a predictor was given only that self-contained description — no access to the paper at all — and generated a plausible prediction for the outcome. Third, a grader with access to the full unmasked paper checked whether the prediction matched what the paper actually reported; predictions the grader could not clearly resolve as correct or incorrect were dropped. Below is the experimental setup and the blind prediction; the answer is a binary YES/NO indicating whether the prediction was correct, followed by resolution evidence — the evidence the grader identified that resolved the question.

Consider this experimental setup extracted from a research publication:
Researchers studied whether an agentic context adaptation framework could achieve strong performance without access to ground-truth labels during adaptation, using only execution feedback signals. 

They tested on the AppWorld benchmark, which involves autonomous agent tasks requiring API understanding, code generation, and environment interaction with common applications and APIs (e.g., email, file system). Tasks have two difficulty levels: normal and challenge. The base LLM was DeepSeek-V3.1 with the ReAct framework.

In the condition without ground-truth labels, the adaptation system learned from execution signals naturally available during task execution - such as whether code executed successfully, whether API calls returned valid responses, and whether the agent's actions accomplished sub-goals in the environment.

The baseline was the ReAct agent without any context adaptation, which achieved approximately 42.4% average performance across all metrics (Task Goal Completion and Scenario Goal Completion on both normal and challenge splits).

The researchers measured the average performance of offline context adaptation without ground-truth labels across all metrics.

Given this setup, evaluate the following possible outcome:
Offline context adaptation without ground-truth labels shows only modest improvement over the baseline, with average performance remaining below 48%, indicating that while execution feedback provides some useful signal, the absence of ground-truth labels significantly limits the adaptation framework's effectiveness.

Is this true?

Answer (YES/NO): NO